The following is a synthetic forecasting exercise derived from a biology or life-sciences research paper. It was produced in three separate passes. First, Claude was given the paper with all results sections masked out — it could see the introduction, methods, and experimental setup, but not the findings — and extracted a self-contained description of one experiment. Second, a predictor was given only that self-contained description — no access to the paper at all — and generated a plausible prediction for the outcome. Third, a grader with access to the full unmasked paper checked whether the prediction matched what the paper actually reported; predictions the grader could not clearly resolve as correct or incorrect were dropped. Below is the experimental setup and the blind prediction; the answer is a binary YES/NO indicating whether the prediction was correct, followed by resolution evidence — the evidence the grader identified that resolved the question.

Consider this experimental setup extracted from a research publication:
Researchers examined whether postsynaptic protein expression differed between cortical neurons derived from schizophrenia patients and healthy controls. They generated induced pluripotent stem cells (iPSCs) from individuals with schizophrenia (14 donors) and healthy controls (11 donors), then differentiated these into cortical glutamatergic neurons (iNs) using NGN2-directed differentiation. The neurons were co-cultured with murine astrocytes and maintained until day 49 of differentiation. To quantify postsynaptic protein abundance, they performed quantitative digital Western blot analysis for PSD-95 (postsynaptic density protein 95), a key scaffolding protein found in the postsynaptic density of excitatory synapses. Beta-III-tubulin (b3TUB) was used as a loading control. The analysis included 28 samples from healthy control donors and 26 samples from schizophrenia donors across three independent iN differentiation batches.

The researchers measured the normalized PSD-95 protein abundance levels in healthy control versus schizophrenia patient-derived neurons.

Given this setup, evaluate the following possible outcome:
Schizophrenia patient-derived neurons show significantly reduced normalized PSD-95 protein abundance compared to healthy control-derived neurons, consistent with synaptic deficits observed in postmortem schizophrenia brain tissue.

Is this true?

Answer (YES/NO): YES